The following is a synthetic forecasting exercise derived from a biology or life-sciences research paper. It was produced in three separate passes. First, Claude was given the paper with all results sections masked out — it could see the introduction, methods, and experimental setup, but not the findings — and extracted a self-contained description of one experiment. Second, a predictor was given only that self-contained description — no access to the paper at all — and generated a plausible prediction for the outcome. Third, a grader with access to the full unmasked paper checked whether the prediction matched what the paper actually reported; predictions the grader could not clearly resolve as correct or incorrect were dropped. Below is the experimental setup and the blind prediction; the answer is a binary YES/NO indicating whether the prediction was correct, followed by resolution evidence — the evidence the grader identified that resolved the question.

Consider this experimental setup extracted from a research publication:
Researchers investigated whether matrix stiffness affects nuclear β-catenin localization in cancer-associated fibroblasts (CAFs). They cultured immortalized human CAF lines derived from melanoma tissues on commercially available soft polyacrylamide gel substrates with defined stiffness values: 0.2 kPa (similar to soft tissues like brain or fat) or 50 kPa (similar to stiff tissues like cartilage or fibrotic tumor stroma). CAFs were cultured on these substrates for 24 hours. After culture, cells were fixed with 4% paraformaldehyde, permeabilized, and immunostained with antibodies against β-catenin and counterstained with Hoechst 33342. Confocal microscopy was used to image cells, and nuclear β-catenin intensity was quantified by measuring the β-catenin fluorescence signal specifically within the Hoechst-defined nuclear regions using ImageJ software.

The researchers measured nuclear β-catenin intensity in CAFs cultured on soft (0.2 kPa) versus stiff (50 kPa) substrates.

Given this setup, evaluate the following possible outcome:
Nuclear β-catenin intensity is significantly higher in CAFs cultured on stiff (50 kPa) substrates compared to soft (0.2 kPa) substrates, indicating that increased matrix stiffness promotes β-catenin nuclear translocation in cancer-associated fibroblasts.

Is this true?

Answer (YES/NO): YES